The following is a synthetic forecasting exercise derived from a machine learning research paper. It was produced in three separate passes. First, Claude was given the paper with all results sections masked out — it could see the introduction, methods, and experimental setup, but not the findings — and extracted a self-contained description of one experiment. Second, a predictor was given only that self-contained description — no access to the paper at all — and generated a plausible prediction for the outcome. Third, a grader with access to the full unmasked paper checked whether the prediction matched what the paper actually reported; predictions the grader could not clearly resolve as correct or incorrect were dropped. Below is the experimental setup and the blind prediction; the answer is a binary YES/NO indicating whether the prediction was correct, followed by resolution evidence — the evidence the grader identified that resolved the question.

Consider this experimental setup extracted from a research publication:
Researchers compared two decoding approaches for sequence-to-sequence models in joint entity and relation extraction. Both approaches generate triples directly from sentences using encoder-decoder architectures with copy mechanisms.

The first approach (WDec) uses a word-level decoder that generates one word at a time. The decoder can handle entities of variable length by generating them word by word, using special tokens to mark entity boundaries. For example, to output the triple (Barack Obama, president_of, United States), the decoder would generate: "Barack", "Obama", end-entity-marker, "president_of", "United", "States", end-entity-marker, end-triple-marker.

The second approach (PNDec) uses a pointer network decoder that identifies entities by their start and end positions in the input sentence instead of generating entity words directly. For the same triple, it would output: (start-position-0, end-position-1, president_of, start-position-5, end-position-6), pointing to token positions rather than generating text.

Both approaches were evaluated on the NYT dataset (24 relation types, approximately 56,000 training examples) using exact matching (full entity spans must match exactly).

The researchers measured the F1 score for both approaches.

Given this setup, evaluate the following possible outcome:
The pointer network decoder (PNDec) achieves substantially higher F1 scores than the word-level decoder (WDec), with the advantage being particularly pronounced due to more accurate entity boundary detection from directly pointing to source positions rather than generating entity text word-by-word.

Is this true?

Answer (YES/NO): NO